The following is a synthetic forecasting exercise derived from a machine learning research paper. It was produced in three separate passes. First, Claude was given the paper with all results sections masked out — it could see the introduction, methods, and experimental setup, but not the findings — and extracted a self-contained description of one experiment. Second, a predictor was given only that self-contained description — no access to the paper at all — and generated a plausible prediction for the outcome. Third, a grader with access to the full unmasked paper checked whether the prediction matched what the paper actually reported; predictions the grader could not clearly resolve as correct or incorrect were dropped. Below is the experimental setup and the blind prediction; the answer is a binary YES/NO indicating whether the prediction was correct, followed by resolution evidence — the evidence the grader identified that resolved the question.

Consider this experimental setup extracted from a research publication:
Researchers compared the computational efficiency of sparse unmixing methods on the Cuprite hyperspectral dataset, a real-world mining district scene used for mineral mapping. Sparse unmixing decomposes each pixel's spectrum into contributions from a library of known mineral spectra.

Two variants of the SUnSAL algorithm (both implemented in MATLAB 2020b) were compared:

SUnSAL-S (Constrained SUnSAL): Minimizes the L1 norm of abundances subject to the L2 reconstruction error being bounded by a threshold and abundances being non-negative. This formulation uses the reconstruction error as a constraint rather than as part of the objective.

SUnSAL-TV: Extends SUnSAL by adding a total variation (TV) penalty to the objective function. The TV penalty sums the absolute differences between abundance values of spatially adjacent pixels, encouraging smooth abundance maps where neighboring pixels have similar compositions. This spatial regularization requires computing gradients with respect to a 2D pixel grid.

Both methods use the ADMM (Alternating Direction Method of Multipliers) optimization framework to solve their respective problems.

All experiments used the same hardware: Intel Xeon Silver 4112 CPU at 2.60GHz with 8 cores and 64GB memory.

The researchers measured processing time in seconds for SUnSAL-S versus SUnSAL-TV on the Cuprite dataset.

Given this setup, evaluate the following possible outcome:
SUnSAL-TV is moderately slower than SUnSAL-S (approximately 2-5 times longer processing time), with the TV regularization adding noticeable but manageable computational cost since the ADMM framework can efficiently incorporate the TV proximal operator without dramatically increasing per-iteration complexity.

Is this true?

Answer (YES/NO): NO